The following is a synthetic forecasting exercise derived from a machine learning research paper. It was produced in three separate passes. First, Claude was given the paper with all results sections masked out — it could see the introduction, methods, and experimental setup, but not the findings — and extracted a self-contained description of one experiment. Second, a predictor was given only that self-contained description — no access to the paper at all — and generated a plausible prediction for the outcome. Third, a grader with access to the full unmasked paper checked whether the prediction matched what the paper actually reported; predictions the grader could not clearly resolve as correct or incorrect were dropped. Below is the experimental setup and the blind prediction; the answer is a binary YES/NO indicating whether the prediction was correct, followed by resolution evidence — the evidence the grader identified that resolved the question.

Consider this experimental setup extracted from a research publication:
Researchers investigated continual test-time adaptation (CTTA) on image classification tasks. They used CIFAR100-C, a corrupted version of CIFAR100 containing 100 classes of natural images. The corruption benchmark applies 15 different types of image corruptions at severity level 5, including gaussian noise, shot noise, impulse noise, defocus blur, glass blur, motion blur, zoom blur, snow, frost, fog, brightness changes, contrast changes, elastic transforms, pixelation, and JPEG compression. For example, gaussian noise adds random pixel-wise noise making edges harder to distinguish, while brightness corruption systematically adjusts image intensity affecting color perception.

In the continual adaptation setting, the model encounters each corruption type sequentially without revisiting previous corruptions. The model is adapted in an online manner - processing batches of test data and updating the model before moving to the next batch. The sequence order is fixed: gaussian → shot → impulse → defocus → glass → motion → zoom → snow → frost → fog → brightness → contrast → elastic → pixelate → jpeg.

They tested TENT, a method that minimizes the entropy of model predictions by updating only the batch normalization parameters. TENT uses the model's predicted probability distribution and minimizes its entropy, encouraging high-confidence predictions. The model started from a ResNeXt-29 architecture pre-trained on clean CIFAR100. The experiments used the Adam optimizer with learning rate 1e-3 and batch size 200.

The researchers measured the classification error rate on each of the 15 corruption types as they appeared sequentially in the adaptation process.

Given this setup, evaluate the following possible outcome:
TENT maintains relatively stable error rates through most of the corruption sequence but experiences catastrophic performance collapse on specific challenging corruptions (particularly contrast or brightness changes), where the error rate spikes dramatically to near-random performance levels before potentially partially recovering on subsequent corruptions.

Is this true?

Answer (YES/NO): NO